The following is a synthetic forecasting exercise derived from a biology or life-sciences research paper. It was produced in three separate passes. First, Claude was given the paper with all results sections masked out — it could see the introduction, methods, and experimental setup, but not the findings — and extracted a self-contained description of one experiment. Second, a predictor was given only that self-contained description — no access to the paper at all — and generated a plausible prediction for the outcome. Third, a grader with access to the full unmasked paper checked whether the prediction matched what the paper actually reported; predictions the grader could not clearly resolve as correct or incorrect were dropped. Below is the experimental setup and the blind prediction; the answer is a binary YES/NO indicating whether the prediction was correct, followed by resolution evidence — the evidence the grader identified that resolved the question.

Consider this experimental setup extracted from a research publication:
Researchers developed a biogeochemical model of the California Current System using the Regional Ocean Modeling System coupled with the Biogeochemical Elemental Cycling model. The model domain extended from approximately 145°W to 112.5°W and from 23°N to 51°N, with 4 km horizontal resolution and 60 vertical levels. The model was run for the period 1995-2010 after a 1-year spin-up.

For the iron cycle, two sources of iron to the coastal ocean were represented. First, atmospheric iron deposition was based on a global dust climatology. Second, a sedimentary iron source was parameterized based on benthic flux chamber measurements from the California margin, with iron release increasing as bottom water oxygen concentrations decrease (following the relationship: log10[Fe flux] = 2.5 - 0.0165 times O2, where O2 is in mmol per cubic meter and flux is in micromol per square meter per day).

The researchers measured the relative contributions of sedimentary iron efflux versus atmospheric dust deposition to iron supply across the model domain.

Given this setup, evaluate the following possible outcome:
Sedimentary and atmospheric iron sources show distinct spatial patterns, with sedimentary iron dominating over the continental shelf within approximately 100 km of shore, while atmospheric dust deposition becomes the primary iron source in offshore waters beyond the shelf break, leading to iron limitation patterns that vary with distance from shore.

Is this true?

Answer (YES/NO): NO